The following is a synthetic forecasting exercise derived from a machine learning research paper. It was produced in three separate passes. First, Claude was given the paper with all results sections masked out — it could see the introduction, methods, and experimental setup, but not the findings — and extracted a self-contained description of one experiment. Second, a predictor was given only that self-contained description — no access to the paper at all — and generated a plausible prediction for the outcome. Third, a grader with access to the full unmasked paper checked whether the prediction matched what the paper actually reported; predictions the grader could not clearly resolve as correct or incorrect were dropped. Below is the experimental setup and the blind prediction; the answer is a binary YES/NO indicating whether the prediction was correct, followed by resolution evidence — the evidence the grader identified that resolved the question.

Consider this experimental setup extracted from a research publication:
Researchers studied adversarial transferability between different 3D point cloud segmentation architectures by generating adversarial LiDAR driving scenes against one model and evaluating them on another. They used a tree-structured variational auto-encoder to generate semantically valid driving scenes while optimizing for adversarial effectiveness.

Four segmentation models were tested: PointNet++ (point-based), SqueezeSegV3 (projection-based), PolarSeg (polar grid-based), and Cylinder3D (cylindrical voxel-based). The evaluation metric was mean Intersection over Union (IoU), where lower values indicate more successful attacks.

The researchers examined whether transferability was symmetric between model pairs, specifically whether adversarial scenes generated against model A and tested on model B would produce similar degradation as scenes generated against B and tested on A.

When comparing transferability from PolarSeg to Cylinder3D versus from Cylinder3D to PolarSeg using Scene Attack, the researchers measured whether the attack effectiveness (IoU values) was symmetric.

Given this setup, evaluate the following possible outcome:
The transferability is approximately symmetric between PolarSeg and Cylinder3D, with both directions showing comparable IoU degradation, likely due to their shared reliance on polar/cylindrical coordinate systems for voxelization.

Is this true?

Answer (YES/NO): NO